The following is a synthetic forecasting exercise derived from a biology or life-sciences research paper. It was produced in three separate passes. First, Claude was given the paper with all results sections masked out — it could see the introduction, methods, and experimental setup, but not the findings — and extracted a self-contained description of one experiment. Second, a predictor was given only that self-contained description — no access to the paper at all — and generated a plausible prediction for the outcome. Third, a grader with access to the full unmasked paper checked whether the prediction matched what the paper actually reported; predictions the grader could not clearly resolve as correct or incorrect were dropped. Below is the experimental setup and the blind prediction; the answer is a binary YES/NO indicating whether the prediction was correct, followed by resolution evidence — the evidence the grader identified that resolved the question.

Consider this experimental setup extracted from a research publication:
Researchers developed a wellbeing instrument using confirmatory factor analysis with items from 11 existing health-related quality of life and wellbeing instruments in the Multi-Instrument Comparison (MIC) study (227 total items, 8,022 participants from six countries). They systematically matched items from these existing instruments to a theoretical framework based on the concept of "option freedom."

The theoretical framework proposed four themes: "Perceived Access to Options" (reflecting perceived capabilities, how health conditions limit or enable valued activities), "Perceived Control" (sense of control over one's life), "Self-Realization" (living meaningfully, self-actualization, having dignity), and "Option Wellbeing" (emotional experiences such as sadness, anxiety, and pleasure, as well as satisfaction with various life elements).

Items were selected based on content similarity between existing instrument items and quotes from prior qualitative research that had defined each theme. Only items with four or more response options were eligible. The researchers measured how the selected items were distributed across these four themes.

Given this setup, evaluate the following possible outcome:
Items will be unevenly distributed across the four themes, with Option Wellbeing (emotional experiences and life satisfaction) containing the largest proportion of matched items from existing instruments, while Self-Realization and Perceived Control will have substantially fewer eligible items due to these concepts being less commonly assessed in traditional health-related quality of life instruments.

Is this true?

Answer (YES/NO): YES